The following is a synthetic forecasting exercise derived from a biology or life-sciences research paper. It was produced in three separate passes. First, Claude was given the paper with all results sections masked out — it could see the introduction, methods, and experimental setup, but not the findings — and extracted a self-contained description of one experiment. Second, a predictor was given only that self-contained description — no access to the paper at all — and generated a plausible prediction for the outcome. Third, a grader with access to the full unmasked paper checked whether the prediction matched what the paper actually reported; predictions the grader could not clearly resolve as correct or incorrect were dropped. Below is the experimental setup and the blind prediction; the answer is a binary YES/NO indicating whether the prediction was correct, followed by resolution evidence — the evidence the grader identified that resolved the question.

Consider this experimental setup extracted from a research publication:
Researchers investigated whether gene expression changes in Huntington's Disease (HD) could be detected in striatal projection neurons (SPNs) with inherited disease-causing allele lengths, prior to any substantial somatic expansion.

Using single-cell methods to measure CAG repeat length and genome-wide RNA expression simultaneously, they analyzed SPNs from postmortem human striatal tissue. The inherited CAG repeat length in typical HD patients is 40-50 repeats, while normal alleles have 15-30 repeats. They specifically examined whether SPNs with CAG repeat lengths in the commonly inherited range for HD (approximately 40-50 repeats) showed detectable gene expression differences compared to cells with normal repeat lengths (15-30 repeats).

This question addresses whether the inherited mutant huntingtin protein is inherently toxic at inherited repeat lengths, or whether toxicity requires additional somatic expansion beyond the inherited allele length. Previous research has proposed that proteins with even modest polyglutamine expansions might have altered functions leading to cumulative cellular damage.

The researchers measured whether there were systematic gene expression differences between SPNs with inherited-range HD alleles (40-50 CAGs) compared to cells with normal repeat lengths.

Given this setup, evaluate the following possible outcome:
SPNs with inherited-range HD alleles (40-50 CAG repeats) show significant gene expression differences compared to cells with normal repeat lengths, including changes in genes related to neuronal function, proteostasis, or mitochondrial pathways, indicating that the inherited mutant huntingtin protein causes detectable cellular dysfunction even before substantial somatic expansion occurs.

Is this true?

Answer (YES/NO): NO